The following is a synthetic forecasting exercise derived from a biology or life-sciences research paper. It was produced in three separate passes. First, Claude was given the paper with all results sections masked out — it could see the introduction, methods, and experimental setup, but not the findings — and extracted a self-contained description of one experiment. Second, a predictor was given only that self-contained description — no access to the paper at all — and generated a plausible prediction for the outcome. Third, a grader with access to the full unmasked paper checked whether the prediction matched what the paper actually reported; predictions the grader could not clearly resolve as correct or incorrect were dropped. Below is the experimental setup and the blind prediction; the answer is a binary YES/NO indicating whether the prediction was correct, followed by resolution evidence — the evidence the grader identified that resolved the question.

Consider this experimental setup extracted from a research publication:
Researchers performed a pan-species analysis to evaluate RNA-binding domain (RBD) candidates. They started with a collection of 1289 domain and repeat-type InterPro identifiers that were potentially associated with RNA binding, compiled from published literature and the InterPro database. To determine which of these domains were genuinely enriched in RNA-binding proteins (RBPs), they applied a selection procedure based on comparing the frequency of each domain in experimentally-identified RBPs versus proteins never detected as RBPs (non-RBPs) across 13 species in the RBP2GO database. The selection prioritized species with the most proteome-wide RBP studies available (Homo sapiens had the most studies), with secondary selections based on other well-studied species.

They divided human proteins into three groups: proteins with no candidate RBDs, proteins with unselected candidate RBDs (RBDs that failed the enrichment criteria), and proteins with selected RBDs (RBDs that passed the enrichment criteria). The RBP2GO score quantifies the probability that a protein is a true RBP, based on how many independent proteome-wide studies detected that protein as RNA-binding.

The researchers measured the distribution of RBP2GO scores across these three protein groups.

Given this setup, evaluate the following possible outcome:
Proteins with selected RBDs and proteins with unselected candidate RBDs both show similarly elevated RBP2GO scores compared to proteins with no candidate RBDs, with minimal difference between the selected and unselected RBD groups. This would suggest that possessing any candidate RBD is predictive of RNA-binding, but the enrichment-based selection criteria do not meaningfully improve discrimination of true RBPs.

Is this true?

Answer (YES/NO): NO